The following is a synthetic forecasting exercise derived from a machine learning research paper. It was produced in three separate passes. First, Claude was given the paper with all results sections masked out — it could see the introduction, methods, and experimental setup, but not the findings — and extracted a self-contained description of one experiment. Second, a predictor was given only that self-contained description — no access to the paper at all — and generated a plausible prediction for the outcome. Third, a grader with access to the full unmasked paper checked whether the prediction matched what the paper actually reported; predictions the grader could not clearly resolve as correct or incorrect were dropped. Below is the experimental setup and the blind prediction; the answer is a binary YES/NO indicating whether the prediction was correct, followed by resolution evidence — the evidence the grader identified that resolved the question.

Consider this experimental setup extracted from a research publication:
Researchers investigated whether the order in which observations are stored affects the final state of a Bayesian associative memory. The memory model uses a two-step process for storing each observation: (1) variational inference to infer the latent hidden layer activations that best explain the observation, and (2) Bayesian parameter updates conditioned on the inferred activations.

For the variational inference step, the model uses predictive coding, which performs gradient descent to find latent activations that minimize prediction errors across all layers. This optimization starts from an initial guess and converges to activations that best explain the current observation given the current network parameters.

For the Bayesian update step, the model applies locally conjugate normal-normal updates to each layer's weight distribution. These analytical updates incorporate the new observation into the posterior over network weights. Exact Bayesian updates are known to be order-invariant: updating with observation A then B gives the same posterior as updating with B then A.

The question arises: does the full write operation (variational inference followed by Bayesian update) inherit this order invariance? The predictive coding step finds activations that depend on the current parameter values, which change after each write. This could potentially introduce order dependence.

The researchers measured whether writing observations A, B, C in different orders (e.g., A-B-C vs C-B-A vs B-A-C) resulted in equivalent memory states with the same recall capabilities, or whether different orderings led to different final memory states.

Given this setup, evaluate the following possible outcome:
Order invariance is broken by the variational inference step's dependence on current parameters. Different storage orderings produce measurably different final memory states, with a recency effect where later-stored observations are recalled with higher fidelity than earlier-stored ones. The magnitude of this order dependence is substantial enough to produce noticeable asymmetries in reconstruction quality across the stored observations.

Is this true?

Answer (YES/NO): NO